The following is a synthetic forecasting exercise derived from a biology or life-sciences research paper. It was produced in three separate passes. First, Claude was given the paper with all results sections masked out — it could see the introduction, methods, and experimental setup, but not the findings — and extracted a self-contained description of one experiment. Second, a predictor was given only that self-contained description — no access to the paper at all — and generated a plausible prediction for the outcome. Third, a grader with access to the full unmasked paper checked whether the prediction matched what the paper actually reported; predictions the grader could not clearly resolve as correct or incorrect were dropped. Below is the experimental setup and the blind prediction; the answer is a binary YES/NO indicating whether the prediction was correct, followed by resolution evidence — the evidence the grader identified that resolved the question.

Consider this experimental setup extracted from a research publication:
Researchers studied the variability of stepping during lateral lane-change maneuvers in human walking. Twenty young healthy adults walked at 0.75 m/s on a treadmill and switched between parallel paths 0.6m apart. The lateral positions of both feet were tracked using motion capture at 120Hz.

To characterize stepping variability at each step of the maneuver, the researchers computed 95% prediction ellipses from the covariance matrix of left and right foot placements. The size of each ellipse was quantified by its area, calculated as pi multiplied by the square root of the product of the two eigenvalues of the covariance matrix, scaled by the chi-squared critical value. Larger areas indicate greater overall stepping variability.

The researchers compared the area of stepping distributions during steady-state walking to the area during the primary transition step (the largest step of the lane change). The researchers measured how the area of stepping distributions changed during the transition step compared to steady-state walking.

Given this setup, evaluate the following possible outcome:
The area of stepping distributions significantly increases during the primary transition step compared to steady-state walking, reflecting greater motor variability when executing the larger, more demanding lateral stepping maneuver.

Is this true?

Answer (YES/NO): YES